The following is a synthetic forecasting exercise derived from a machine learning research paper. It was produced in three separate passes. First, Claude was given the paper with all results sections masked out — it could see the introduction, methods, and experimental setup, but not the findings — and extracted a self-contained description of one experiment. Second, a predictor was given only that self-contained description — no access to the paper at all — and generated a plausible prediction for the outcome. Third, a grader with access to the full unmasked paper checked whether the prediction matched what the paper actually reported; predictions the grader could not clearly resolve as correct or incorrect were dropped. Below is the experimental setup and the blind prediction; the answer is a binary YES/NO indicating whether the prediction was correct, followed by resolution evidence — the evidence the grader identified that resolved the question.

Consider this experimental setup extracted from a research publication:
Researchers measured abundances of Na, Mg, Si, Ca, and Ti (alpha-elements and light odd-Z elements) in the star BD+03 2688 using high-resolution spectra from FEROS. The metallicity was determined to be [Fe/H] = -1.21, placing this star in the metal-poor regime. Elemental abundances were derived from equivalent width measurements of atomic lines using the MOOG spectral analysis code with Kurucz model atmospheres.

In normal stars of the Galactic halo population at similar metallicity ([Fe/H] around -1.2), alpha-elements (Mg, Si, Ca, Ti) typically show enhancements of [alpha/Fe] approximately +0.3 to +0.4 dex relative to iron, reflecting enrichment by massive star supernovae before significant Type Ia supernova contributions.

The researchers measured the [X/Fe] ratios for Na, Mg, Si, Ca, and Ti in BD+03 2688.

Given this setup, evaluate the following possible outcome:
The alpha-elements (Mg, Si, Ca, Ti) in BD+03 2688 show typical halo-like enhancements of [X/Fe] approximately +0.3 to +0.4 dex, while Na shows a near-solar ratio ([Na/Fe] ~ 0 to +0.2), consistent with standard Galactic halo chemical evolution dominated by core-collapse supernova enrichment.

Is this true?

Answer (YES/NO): NO